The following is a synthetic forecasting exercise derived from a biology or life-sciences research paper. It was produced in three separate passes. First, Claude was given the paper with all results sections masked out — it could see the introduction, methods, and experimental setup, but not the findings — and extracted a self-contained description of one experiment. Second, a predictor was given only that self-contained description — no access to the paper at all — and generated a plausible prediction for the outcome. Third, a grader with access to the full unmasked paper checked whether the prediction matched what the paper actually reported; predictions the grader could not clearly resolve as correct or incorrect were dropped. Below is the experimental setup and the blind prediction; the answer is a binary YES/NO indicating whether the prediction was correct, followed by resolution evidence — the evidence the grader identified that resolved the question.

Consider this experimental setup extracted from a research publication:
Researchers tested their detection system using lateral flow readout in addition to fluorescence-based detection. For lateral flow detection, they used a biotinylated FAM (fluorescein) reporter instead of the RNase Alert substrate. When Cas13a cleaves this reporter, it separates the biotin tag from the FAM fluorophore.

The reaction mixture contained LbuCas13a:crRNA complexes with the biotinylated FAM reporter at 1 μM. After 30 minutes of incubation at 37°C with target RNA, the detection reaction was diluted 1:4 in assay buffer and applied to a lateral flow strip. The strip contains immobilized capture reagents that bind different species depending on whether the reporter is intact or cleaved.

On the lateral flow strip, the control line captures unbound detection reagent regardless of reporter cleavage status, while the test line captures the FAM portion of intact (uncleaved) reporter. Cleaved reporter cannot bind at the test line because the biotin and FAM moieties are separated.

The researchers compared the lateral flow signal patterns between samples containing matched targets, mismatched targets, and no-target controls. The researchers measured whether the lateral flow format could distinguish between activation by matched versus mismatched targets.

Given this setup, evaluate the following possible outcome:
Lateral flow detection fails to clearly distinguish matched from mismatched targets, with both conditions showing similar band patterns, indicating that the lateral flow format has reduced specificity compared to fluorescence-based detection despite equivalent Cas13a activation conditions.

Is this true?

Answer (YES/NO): NO